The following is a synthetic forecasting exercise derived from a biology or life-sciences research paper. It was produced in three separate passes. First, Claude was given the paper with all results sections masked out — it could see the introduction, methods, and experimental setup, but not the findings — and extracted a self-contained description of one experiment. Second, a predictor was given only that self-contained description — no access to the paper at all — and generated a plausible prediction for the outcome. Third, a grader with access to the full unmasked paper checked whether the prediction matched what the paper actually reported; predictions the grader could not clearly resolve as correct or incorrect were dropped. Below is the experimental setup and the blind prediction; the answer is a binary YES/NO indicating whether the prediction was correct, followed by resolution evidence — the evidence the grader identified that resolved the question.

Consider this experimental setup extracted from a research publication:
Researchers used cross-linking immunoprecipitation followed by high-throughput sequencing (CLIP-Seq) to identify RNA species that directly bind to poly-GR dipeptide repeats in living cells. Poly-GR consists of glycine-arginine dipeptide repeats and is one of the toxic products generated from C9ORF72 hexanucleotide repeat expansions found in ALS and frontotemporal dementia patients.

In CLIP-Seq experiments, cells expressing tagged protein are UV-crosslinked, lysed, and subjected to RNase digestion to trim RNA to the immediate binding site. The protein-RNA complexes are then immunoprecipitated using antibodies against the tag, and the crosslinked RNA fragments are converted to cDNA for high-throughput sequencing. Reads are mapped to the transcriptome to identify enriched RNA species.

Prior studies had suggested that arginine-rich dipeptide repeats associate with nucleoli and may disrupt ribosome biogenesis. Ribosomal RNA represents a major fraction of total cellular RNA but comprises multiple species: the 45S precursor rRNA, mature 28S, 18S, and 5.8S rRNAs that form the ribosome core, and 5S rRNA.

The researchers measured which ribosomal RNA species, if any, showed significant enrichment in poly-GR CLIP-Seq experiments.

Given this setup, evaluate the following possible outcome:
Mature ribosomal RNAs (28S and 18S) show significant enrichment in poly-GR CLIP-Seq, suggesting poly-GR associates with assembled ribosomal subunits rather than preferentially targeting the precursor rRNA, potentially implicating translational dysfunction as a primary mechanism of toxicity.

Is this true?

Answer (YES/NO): YES